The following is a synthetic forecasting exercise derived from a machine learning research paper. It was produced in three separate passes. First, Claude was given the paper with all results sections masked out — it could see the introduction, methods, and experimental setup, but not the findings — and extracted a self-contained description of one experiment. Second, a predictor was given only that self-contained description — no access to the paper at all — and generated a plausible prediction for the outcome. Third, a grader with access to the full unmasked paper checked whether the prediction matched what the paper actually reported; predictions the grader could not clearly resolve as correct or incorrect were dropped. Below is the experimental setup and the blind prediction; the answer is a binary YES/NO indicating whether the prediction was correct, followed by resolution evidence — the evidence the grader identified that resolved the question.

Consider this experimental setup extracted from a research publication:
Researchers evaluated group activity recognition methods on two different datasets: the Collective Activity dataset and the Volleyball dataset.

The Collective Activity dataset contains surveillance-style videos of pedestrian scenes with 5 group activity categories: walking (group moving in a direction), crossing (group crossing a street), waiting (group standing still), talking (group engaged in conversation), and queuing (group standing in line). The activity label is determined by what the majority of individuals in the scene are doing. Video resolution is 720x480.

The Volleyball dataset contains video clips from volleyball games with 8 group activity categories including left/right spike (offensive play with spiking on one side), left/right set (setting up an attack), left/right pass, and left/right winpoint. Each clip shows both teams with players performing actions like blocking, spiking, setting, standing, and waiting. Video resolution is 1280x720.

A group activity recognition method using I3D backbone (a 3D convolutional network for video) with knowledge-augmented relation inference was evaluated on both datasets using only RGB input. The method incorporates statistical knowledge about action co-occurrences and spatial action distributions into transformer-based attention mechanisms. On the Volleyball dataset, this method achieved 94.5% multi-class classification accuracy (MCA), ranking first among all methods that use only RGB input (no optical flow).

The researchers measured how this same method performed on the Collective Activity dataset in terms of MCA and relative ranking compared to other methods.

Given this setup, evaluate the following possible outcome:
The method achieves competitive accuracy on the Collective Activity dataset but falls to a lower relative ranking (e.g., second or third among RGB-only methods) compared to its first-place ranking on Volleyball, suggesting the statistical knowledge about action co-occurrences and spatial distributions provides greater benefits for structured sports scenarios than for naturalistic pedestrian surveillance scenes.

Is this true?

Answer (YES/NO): YES